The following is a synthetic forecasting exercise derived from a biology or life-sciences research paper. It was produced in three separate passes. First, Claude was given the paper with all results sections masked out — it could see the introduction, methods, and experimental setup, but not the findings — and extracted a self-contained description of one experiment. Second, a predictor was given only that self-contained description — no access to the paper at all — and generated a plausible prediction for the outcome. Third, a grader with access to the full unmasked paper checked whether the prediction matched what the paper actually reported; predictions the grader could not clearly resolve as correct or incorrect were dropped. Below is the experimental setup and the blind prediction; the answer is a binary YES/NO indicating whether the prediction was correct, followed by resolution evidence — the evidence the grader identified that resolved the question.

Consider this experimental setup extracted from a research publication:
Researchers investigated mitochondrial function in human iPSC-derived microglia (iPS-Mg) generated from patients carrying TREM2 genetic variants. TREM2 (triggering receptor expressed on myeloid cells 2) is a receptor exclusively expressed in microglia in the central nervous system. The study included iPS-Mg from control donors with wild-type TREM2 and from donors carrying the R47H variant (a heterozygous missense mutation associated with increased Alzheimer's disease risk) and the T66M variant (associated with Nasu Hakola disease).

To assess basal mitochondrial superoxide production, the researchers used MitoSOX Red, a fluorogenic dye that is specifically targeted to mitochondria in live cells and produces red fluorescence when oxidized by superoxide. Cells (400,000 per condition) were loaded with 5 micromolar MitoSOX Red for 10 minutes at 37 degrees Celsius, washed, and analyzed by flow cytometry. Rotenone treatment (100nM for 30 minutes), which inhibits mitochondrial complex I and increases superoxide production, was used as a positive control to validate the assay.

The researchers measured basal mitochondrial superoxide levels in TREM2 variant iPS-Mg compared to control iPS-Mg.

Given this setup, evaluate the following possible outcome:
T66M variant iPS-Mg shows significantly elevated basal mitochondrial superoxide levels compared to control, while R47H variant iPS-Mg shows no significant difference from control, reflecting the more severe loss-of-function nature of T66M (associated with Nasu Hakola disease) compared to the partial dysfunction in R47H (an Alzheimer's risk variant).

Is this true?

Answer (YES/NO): NO